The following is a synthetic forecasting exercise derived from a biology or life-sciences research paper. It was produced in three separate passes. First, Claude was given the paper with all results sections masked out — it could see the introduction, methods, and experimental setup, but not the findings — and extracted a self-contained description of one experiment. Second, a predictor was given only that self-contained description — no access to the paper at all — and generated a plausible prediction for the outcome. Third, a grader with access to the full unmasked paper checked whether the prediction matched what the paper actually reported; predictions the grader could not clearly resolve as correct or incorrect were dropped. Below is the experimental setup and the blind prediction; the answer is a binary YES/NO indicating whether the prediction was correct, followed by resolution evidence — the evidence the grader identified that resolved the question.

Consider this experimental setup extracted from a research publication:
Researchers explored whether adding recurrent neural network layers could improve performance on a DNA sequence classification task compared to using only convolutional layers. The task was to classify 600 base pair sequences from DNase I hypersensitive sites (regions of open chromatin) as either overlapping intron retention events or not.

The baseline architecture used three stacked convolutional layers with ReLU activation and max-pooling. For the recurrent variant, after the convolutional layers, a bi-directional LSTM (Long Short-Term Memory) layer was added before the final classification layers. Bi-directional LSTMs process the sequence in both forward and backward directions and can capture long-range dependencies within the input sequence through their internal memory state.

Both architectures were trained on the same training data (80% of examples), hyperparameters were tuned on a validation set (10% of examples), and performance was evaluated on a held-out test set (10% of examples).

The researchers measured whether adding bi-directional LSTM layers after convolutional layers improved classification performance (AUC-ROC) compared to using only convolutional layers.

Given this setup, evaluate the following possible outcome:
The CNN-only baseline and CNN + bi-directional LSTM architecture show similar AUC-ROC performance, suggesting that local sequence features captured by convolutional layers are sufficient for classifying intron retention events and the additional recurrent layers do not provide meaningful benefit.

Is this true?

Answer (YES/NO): YES